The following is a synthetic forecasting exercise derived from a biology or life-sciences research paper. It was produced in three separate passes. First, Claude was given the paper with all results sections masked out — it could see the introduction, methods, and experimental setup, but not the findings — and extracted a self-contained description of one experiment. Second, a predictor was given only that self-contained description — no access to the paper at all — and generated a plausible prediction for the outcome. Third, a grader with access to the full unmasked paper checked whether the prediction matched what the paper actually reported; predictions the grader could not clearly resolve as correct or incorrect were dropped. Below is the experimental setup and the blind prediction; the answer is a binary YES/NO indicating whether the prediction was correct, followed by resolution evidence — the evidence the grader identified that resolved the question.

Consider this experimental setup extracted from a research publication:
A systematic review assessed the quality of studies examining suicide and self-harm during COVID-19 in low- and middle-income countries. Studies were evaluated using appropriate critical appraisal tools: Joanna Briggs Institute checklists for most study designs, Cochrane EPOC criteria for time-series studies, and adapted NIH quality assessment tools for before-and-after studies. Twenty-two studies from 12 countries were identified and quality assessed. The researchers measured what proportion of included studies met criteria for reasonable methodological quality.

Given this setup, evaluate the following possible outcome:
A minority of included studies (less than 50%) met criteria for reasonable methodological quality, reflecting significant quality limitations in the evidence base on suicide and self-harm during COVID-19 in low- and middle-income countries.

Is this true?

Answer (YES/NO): YES